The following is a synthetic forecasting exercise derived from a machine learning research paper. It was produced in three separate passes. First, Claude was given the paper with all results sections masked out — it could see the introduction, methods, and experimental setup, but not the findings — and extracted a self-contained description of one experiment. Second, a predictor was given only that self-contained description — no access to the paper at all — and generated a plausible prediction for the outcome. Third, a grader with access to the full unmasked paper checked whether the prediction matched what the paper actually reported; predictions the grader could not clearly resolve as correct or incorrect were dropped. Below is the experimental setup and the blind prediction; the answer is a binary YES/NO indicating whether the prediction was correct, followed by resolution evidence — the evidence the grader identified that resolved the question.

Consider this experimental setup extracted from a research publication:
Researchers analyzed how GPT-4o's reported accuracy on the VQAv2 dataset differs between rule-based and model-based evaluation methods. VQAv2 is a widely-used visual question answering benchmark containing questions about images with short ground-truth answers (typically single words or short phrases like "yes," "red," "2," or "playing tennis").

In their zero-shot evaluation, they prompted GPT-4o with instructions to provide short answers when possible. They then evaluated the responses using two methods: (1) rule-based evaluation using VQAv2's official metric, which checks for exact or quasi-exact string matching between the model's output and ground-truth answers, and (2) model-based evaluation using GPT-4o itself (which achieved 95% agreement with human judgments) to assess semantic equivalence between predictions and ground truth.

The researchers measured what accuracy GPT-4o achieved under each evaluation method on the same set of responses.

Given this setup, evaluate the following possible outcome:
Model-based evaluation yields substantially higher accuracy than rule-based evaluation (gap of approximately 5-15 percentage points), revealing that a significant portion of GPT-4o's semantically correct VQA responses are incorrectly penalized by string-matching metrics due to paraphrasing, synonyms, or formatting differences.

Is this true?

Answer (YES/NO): NO